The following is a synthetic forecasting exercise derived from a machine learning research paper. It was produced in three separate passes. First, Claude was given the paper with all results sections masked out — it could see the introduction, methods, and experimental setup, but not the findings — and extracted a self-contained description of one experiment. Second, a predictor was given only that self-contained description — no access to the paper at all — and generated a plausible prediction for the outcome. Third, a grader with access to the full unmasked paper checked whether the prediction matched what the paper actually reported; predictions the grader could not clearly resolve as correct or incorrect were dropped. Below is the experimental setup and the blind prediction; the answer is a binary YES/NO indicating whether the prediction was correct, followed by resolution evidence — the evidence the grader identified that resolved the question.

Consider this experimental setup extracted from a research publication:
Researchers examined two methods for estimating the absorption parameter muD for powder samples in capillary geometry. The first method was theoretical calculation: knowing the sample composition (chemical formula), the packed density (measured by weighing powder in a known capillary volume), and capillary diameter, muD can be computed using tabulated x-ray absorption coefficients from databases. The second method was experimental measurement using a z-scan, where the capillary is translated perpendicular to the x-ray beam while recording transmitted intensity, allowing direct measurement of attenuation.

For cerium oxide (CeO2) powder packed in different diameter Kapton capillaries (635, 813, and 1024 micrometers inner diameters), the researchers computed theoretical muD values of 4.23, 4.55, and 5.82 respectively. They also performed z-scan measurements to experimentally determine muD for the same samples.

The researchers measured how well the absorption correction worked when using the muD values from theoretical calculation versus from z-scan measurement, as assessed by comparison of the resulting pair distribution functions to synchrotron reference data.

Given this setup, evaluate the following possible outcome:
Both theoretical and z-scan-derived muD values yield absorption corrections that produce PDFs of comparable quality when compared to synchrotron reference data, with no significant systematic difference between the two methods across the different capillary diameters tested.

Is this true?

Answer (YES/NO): NO